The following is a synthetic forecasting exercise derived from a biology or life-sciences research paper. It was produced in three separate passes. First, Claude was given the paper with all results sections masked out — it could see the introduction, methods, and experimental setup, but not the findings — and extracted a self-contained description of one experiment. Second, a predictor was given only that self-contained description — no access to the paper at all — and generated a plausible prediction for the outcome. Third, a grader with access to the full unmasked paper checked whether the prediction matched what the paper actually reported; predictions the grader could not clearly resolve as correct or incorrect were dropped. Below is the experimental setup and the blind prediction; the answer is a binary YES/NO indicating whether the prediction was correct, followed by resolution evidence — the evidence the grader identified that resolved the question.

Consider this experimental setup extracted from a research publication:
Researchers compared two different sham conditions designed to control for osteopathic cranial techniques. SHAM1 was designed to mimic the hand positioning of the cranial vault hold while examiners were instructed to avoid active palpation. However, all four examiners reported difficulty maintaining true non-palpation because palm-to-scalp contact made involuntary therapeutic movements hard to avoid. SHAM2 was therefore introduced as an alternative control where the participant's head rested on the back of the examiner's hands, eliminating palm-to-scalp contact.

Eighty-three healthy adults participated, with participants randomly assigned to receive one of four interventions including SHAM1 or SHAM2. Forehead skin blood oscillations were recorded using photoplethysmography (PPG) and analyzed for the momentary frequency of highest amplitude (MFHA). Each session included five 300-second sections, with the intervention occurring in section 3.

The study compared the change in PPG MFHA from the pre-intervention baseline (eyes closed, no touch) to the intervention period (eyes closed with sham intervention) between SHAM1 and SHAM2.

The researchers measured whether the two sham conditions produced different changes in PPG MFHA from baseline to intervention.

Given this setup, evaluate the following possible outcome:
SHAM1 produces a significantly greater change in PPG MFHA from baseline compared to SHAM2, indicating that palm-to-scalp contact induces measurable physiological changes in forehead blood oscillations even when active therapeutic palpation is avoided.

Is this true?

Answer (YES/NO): NO